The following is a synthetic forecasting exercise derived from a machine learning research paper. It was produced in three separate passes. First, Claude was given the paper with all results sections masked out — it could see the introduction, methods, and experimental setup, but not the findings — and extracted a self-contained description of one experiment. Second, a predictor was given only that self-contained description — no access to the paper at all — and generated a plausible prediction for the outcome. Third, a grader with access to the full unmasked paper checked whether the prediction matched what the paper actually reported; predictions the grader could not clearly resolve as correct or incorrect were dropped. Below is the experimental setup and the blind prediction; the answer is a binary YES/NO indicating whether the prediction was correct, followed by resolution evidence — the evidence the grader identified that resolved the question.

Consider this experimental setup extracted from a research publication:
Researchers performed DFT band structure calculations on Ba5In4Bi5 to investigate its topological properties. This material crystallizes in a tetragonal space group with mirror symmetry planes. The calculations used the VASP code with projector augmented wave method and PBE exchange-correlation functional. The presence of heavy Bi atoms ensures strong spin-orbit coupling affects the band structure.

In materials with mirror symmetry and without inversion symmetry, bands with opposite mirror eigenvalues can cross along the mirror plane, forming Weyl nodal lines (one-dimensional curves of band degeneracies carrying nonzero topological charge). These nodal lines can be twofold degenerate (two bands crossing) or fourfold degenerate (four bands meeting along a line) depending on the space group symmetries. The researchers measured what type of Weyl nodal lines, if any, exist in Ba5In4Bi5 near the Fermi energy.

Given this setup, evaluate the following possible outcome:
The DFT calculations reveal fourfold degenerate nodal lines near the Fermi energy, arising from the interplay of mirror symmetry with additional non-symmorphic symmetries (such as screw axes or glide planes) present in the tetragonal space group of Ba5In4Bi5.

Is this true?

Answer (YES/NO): NO